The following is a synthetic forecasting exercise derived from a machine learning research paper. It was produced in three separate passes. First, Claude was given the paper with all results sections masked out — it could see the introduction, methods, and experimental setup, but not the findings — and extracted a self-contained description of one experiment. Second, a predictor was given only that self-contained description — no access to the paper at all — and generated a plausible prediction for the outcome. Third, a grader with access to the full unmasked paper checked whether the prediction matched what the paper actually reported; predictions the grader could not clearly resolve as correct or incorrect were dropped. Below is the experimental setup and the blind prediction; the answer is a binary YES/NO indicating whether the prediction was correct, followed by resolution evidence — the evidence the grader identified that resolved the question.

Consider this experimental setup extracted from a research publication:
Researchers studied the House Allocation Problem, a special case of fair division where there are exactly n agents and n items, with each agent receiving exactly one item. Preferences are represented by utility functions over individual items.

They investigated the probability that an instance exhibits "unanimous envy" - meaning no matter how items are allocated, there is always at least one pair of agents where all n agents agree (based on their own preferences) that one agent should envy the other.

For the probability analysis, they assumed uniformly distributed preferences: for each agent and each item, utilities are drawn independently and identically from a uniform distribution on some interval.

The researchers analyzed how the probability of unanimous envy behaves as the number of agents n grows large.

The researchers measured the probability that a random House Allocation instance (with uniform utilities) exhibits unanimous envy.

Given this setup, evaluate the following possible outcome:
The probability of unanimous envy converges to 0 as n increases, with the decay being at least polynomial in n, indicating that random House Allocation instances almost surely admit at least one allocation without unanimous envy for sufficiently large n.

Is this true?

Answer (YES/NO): YES